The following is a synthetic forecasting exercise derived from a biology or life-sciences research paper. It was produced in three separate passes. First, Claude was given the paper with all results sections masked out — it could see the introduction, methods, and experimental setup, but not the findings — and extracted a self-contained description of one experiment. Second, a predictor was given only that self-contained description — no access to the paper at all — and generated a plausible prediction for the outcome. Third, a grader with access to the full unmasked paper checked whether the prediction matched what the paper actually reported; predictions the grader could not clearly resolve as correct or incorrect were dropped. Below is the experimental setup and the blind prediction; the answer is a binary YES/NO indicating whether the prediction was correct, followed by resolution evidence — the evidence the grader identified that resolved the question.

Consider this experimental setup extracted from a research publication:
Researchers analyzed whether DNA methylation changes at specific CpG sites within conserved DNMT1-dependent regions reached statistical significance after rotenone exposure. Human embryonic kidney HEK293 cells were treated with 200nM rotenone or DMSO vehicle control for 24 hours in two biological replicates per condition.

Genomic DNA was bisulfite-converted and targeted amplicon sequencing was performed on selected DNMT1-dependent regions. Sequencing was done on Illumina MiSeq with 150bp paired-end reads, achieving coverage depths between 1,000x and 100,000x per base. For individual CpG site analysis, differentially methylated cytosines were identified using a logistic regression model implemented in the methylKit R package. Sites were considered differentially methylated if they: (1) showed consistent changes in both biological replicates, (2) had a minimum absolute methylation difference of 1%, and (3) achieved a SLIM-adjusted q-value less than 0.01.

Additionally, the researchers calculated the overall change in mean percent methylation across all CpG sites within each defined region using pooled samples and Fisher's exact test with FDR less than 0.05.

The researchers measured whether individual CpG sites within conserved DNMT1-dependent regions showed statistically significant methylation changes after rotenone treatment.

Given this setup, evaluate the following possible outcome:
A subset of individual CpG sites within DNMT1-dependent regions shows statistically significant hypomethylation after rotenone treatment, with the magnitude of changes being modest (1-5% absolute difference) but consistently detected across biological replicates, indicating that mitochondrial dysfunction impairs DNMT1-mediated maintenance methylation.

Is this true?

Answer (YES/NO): YES